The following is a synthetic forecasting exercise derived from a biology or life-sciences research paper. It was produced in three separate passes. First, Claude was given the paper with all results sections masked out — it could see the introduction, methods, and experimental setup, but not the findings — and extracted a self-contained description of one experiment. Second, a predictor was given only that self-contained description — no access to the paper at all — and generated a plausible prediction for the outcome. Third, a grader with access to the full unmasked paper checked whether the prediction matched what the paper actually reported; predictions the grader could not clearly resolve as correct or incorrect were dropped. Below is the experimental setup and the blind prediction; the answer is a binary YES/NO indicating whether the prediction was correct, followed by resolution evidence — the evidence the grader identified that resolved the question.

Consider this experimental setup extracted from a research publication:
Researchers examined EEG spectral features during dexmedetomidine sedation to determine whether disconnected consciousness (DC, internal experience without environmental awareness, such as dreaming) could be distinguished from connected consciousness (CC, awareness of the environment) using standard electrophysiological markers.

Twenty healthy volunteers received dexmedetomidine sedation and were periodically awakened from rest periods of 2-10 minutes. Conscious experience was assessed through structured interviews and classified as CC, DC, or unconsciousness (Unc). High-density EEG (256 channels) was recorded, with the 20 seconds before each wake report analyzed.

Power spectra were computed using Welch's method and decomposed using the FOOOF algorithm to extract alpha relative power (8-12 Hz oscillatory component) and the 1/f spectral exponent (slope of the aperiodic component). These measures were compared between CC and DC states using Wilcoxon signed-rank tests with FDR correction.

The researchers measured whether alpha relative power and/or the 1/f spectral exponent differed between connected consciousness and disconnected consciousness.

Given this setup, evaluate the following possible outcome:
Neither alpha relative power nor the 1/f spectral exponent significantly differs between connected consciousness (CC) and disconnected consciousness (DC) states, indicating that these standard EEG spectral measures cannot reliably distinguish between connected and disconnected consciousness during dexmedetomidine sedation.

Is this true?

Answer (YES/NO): YES